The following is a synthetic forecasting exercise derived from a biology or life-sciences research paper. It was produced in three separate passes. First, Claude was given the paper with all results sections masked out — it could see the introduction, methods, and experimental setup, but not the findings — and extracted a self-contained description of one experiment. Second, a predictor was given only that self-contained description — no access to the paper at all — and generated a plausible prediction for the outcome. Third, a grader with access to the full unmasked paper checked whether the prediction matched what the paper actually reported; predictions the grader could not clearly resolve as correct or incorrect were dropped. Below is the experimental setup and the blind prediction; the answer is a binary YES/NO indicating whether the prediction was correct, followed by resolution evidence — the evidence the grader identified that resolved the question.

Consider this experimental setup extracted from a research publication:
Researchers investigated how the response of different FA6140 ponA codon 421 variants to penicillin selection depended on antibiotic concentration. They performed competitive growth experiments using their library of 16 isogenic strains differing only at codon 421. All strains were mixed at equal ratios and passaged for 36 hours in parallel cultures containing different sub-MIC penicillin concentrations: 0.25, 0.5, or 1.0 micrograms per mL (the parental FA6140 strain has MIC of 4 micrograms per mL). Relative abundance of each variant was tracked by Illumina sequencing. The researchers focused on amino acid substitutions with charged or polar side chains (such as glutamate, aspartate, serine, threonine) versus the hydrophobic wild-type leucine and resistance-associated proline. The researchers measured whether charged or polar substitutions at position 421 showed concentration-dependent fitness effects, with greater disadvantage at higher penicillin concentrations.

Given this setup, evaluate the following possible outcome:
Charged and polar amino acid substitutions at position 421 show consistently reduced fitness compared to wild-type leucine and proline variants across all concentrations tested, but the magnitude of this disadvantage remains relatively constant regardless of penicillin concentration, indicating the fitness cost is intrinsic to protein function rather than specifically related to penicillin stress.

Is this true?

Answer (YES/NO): NO